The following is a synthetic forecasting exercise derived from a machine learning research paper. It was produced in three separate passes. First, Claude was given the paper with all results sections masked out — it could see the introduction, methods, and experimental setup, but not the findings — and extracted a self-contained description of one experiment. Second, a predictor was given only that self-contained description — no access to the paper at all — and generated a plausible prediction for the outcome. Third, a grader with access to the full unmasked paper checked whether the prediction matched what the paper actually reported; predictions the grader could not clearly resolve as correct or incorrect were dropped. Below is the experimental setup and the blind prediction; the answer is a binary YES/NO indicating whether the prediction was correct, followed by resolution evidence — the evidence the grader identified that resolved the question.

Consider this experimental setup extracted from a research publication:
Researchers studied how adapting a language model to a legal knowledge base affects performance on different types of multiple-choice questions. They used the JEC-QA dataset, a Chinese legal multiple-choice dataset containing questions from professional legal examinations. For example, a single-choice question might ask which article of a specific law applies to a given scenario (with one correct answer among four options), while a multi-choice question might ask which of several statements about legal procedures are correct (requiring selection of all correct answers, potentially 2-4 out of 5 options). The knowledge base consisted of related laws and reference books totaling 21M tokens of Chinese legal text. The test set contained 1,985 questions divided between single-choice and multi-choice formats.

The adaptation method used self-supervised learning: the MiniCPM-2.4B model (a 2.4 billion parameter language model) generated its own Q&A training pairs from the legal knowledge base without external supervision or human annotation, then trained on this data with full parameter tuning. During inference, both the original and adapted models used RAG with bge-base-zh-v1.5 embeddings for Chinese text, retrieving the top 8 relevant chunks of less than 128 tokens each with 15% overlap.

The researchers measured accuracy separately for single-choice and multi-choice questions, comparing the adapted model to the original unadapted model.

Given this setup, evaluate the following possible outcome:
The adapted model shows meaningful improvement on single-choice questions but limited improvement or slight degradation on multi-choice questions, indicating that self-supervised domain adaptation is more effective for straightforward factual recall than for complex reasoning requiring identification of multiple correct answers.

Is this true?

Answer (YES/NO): YES